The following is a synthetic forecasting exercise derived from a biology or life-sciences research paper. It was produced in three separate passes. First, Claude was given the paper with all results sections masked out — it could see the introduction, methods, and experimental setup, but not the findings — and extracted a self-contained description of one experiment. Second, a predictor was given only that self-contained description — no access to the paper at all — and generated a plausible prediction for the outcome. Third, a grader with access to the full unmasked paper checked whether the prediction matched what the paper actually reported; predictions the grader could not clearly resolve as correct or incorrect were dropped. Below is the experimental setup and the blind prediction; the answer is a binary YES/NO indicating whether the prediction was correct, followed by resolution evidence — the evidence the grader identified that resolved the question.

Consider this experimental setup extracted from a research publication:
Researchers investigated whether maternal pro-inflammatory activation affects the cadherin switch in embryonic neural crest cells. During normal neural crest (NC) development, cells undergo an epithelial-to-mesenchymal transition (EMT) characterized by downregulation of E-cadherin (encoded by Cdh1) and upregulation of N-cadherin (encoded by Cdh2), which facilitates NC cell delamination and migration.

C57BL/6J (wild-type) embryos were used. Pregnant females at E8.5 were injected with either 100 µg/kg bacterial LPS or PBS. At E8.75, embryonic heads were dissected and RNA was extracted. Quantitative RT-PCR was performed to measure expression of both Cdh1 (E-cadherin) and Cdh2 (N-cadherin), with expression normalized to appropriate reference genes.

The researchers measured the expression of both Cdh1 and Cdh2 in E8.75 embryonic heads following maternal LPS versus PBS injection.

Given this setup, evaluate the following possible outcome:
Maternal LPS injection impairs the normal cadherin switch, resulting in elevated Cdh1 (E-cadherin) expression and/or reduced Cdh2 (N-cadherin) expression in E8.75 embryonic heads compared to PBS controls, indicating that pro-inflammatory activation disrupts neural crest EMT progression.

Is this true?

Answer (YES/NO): NO